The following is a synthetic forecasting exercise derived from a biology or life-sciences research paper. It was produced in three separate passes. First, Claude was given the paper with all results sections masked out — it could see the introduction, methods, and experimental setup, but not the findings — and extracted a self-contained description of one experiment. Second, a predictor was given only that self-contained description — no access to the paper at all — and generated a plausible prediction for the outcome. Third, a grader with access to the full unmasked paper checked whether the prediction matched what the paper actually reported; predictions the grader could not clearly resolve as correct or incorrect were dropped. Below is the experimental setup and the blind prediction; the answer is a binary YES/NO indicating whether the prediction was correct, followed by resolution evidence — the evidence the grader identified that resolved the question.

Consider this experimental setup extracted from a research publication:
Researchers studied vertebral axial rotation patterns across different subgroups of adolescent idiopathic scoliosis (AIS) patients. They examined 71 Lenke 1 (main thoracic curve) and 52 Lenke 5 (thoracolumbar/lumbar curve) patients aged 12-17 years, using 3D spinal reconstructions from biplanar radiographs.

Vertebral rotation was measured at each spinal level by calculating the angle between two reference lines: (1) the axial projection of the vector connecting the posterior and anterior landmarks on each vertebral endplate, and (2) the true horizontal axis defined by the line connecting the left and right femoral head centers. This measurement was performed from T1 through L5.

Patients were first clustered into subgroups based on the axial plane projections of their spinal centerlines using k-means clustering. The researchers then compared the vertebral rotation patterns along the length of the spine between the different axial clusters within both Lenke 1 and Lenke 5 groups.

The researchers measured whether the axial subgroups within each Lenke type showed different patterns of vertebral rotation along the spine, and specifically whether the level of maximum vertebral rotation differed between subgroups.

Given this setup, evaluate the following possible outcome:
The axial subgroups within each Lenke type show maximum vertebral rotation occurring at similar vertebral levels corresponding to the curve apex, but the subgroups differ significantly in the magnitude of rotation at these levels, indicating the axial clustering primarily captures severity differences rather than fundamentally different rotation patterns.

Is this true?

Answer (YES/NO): NO